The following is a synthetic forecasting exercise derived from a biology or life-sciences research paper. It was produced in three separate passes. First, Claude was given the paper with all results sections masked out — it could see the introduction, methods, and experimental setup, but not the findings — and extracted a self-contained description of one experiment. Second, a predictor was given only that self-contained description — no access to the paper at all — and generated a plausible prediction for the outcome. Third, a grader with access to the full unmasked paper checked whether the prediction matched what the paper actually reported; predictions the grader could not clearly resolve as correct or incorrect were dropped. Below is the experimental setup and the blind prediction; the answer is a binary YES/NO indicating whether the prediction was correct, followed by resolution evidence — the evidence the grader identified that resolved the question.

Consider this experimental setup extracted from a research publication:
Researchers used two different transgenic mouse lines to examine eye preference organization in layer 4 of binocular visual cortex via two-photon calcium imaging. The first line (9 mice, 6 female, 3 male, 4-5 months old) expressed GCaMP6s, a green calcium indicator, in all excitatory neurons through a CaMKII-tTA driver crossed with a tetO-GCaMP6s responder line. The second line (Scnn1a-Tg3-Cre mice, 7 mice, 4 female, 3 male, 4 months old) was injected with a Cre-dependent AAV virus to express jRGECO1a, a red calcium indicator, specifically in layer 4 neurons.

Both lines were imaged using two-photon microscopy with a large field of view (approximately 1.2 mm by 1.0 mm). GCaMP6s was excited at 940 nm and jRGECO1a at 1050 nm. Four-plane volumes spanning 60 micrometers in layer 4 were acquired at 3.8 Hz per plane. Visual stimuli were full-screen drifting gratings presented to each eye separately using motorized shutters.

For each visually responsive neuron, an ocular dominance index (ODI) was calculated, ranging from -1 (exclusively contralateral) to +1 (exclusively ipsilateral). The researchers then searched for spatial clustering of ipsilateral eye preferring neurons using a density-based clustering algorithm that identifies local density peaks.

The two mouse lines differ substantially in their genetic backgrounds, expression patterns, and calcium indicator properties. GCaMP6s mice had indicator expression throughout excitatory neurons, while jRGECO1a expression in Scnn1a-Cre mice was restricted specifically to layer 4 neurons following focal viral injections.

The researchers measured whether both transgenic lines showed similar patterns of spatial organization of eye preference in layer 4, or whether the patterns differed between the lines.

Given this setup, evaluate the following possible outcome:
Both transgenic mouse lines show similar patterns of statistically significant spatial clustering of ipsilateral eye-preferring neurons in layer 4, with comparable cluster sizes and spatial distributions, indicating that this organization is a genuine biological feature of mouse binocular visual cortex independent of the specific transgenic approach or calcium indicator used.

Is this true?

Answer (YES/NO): YES